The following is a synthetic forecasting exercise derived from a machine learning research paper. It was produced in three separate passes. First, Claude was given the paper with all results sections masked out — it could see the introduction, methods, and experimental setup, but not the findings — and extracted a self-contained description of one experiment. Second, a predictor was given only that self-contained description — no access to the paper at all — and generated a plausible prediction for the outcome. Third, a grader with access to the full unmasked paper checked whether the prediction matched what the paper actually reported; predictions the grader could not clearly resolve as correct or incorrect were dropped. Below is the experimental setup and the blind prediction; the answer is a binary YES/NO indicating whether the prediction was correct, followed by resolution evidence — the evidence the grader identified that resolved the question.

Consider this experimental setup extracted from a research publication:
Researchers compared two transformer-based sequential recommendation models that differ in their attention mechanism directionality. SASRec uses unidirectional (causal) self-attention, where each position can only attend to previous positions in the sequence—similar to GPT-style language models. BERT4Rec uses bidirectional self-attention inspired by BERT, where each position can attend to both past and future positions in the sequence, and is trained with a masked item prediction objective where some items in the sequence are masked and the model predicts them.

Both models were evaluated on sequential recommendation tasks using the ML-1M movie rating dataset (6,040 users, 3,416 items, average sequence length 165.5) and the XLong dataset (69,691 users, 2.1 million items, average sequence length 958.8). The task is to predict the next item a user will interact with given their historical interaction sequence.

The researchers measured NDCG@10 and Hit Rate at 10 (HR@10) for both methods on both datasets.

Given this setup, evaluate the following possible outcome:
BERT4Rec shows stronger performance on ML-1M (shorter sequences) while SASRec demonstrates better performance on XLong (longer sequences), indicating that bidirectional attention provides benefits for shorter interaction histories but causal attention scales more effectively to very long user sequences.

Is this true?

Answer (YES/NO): NO